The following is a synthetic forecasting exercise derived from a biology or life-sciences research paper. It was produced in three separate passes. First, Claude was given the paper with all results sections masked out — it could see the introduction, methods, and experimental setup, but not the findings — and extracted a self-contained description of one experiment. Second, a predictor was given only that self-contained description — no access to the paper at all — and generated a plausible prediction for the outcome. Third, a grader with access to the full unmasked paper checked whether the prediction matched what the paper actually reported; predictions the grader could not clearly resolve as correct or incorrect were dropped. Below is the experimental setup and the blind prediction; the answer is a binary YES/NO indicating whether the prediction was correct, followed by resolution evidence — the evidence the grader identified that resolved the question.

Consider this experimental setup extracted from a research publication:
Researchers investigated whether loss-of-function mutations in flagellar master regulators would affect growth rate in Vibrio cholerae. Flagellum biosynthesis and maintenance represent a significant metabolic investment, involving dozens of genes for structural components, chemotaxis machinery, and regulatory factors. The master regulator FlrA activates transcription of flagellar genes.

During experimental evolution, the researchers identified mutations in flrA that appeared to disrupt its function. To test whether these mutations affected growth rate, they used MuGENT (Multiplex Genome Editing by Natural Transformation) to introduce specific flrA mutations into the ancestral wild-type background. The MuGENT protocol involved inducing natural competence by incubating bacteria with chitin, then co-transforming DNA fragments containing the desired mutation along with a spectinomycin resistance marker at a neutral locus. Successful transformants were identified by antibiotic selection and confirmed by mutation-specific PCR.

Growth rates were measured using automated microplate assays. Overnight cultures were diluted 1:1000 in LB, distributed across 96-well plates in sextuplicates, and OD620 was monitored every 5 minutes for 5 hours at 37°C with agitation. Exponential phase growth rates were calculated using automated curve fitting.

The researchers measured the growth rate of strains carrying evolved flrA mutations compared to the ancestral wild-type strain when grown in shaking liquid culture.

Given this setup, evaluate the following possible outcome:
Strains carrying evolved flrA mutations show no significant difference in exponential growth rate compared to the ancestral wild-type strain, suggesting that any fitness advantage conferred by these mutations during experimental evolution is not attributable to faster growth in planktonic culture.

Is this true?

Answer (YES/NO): NO